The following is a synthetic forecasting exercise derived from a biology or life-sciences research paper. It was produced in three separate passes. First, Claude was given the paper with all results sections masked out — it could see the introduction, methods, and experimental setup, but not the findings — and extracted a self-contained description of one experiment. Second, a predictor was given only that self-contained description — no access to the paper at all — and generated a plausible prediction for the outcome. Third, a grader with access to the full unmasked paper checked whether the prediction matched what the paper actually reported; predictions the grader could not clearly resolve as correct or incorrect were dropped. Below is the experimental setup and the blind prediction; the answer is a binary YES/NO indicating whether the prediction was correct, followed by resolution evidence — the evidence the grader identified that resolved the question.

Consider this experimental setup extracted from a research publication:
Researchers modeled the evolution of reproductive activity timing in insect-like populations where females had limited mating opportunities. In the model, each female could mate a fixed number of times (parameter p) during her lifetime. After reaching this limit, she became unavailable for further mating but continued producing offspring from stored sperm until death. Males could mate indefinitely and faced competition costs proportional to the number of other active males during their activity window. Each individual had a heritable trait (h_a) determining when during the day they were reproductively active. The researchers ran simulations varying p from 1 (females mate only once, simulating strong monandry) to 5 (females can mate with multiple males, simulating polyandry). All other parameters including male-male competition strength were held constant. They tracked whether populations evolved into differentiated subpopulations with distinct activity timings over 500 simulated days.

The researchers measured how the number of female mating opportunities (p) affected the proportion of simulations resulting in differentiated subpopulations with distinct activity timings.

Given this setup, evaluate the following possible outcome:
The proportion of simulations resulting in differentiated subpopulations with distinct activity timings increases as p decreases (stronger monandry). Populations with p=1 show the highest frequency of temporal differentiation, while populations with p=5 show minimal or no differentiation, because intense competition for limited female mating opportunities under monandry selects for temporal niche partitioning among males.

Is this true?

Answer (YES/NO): YES